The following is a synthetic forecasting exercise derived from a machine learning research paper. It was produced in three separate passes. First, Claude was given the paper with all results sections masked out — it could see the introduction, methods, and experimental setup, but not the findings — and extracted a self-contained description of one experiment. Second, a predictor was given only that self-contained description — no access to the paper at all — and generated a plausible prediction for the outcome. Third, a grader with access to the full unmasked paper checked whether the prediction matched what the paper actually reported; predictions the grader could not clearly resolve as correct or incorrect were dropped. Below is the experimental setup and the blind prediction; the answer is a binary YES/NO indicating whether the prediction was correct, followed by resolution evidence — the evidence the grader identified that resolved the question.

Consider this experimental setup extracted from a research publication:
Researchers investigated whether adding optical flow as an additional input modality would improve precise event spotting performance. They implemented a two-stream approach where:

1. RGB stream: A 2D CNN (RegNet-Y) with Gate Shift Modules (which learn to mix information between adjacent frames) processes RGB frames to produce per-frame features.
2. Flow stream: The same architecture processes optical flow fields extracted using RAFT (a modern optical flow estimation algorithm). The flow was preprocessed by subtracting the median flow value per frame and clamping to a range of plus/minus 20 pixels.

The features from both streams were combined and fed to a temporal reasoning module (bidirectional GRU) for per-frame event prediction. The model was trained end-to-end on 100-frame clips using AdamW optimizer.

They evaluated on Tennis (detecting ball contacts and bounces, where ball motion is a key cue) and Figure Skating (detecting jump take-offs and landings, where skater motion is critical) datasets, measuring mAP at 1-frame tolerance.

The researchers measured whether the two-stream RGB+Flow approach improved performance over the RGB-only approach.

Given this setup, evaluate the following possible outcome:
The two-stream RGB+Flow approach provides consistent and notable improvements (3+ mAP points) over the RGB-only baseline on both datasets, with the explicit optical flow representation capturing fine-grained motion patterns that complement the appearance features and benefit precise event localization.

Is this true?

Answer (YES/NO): NO